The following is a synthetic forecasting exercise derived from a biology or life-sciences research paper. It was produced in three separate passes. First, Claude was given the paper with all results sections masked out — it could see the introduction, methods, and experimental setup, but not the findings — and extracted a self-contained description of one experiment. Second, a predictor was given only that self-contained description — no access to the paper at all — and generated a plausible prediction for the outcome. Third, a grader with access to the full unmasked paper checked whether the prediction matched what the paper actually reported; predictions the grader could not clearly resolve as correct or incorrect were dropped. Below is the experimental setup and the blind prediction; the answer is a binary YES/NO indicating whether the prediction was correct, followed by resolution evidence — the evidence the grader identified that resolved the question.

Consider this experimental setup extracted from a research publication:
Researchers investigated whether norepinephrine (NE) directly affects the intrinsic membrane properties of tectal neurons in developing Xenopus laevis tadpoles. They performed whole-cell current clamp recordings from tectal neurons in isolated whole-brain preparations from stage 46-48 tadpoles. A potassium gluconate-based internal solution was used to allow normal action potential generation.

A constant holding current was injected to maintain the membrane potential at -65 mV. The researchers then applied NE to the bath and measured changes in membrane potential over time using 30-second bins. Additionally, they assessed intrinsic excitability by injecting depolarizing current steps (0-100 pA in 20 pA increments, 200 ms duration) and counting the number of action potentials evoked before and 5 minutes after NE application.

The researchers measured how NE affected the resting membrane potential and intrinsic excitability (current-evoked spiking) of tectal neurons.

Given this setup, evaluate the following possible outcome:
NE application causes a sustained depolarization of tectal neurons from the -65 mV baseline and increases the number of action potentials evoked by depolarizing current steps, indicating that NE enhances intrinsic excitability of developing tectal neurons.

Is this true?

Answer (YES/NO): NO